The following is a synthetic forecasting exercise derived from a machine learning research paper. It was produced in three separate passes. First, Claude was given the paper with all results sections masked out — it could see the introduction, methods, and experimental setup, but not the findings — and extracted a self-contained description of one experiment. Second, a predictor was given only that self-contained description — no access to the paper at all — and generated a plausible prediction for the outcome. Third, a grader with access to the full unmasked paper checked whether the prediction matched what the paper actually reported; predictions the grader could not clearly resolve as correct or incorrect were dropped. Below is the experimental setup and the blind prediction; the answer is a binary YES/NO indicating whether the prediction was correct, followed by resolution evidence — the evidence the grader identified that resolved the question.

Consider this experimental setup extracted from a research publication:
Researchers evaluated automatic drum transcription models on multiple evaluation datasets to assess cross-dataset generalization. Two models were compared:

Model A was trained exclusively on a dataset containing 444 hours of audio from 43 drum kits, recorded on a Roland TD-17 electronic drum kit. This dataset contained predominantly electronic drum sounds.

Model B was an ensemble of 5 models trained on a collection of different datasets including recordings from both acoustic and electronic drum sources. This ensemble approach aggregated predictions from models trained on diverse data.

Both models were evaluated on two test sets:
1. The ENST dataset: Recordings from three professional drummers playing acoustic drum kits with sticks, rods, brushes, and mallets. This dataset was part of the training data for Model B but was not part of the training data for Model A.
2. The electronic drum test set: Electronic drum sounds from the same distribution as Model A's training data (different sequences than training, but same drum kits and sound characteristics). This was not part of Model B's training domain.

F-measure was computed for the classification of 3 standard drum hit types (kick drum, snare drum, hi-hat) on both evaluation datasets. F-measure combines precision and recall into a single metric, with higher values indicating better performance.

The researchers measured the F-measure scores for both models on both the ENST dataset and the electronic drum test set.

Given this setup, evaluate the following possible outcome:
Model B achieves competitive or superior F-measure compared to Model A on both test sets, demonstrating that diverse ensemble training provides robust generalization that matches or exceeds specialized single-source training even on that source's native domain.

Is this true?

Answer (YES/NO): NO